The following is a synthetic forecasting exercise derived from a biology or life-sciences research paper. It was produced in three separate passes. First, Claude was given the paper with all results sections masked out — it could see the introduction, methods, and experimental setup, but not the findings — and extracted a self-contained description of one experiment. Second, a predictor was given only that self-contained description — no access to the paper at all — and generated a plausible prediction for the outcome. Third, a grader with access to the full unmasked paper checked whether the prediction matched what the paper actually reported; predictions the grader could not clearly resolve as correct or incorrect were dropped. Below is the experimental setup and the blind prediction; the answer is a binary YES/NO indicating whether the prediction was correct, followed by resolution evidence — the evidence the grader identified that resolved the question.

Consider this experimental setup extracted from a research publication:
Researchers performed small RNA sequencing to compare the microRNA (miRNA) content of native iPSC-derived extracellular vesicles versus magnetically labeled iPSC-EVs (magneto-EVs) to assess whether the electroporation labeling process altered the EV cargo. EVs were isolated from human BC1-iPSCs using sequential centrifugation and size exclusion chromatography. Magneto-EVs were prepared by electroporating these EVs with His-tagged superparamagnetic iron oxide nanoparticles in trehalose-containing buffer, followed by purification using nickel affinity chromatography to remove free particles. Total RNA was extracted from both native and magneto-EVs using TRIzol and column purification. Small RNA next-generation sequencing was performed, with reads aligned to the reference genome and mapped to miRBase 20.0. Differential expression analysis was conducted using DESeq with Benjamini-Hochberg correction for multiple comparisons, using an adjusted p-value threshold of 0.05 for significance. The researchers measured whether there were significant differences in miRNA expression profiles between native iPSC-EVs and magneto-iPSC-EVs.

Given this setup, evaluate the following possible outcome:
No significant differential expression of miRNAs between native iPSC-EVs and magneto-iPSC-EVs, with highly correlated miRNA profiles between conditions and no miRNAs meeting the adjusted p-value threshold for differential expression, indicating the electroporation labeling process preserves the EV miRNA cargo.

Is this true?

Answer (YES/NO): NO